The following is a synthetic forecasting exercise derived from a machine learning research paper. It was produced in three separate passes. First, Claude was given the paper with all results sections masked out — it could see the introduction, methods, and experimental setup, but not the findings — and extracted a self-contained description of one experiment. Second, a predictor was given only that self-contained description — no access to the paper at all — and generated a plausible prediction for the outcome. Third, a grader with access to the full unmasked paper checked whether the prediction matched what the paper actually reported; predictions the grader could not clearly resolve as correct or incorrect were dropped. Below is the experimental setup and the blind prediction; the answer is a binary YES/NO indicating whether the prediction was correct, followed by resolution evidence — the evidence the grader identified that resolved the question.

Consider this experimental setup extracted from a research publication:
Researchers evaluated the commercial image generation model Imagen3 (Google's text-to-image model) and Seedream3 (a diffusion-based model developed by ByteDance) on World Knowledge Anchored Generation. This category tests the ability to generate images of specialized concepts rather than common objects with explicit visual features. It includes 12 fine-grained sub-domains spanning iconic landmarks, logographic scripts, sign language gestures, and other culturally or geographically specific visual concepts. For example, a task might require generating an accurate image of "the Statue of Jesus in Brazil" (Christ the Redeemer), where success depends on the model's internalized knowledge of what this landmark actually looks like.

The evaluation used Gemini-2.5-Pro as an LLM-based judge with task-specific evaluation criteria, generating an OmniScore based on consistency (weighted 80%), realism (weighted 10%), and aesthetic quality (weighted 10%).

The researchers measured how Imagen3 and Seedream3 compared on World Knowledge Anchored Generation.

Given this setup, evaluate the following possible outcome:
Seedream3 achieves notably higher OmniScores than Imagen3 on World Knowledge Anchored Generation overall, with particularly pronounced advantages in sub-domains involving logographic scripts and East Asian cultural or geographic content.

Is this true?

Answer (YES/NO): NO